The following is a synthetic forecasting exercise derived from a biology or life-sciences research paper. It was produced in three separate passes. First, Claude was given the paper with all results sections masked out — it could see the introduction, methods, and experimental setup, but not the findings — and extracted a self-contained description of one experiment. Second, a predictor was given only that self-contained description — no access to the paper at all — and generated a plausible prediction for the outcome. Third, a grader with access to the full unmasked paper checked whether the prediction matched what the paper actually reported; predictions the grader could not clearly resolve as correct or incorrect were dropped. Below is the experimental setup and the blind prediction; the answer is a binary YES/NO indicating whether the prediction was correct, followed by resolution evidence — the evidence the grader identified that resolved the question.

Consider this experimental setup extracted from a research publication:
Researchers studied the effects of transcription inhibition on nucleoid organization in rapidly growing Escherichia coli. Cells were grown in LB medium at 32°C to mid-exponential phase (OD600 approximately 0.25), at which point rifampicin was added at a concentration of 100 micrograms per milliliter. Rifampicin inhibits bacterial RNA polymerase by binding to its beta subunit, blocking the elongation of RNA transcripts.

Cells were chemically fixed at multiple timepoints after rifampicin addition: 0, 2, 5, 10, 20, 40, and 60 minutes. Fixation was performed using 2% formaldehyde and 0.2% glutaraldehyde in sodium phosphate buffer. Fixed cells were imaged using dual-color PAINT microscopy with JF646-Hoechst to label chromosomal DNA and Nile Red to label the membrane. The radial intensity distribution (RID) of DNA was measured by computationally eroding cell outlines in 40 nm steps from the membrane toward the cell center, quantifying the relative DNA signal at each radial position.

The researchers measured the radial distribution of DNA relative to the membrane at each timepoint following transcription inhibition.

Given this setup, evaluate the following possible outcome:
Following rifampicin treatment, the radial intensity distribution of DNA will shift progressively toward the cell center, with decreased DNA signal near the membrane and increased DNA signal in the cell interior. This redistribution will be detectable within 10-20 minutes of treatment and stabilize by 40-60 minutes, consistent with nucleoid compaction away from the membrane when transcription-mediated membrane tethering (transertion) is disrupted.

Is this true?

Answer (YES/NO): NO